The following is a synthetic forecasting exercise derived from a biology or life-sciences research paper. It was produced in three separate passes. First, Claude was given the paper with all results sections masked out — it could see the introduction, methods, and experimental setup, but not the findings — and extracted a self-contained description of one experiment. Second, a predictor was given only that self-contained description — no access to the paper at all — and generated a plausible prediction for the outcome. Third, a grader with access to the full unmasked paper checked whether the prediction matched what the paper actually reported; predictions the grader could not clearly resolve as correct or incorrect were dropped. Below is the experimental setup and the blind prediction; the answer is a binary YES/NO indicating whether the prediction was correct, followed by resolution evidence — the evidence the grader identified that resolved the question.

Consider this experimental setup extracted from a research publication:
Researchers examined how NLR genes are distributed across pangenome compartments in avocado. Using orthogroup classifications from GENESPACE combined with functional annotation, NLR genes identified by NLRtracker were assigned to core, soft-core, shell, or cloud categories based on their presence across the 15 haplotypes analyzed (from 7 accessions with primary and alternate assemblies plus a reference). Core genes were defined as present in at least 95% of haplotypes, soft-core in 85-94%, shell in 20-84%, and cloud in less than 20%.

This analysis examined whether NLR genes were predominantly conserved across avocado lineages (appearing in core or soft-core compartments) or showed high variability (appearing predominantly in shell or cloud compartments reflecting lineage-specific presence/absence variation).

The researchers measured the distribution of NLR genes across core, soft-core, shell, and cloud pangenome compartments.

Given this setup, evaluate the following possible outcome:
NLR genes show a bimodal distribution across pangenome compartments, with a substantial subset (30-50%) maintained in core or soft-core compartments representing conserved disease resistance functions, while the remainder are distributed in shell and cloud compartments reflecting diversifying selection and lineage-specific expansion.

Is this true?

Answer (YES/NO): NO